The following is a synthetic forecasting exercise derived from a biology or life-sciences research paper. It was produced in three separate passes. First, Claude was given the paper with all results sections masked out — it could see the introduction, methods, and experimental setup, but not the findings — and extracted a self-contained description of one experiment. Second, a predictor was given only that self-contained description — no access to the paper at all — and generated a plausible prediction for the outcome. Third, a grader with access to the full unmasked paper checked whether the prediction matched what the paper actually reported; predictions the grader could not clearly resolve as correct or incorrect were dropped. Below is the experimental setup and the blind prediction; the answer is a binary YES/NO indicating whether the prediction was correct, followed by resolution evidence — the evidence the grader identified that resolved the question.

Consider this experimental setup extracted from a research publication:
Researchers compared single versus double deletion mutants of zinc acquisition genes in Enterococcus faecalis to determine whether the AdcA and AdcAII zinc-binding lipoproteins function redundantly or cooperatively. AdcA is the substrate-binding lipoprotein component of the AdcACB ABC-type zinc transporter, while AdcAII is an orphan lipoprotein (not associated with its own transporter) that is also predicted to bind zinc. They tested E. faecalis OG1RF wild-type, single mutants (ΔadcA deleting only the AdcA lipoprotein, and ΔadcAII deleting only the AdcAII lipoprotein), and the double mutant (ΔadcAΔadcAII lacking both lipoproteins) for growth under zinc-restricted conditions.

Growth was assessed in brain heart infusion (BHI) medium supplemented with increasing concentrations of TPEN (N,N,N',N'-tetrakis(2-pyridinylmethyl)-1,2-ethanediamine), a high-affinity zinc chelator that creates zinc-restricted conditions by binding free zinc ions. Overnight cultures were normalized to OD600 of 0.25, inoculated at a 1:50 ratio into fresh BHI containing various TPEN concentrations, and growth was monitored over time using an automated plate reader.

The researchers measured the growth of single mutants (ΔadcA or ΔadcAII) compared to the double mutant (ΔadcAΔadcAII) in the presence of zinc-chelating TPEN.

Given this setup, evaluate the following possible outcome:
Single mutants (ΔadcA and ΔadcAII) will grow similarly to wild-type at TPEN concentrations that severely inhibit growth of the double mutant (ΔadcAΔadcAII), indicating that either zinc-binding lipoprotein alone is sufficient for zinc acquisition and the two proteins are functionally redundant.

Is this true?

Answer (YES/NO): NO